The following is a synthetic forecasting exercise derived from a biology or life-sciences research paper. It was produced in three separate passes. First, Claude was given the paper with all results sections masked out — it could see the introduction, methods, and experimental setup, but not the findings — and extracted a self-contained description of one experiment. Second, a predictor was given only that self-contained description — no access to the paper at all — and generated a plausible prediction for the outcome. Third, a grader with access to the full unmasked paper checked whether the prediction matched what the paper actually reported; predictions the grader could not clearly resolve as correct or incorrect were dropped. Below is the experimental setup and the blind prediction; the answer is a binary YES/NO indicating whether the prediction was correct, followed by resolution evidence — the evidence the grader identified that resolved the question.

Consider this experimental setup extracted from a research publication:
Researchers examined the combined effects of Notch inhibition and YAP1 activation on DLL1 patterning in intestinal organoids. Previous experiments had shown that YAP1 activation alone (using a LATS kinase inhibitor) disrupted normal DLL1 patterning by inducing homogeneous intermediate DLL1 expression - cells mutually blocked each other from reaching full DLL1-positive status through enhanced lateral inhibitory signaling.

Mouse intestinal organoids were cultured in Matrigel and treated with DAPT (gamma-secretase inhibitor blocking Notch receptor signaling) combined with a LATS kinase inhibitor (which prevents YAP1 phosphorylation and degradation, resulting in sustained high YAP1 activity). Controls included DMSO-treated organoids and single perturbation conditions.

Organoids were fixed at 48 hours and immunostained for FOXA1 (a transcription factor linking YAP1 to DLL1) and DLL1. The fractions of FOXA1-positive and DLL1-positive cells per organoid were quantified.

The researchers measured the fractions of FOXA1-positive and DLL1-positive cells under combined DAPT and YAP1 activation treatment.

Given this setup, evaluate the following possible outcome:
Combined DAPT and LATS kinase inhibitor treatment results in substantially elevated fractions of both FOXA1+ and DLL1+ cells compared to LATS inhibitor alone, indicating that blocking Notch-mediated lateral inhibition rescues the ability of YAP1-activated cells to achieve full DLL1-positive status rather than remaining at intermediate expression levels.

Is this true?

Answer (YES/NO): YES